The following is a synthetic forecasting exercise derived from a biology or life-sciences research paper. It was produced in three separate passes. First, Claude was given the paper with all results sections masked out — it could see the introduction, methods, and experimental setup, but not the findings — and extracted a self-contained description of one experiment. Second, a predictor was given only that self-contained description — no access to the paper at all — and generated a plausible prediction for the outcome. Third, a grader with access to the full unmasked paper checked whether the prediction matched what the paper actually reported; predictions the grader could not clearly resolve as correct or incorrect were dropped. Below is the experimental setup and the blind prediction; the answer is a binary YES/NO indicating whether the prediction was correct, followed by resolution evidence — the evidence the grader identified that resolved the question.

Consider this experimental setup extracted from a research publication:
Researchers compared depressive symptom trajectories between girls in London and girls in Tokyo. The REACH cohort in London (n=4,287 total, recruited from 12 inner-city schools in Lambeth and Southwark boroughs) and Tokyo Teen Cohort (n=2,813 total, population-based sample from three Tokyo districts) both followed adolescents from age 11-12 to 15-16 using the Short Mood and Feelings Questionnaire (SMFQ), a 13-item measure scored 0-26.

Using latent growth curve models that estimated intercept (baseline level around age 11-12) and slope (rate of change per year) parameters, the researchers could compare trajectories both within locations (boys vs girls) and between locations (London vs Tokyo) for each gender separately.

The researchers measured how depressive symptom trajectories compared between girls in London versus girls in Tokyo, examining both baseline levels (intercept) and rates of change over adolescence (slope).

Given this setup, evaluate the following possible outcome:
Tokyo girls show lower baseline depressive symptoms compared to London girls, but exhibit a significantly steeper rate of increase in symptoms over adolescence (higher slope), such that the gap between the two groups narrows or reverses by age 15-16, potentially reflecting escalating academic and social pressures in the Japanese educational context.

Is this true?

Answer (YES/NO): NO